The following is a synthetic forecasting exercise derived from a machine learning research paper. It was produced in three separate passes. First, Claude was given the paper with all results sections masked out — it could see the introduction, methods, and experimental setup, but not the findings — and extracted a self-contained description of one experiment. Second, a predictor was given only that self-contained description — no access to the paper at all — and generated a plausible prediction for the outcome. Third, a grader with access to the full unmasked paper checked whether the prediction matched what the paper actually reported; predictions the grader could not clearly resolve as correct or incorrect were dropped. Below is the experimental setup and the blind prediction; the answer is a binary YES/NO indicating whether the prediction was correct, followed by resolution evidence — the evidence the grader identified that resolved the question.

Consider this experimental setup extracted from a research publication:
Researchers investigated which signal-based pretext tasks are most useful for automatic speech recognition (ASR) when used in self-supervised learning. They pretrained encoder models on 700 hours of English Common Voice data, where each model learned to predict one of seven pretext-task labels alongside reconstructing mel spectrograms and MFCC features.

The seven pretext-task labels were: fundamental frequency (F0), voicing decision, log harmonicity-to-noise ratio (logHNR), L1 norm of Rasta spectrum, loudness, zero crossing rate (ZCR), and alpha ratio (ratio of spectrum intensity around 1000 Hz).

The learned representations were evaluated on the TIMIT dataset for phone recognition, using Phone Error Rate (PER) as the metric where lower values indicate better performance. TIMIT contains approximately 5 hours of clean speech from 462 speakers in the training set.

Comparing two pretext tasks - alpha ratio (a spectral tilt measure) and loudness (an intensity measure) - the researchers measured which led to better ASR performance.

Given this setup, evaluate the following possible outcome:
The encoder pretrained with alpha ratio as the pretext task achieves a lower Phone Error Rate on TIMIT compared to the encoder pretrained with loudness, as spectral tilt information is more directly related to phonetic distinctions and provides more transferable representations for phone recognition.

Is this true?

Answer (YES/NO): YES